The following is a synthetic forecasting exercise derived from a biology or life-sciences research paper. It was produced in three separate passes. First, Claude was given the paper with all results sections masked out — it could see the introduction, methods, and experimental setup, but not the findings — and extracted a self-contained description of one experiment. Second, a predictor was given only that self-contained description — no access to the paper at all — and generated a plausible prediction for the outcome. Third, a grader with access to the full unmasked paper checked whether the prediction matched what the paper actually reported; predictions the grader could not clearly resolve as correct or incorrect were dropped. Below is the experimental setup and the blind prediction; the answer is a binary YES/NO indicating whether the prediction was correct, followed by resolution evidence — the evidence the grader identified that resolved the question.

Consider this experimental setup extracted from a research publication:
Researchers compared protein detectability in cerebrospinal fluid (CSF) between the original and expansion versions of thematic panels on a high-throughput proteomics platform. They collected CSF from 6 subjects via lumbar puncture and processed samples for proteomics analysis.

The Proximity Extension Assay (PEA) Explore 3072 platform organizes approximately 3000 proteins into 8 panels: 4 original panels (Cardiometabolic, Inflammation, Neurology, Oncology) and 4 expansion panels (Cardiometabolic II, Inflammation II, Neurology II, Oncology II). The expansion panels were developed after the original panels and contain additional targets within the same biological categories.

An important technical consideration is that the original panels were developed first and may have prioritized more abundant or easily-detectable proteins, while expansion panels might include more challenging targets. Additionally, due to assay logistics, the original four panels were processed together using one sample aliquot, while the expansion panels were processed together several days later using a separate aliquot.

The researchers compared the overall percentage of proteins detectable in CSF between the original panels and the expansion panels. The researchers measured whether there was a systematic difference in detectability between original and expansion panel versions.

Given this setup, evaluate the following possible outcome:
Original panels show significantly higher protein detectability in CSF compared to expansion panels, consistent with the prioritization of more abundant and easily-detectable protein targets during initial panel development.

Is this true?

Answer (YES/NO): YES